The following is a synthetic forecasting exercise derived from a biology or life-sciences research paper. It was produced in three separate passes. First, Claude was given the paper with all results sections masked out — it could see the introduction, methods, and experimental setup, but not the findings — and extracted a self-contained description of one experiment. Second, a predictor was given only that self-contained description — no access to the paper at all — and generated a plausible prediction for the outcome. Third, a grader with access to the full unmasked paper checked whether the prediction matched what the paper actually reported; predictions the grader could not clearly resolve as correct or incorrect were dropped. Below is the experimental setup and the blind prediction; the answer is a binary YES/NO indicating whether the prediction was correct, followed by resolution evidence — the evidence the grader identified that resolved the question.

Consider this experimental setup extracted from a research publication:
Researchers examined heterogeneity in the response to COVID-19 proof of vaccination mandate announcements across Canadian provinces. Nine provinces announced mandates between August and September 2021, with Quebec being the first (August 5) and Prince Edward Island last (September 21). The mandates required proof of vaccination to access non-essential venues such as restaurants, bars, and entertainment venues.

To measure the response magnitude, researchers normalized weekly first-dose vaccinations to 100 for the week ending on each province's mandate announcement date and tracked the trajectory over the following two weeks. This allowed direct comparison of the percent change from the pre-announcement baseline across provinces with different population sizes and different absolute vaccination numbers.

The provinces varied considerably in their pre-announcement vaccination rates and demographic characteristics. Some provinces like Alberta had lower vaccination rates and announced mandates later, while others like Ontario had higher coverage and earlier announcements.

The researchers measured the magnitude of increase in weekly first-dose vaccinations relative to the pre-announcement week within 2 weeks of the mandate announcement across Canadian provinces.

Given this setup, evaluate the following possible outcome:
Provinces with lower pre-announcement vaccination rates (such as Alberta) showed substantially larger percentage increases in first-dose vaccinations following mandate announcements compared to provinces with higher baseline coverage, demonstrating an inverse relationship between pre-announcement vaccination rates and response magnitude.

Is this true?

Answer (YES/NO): YES